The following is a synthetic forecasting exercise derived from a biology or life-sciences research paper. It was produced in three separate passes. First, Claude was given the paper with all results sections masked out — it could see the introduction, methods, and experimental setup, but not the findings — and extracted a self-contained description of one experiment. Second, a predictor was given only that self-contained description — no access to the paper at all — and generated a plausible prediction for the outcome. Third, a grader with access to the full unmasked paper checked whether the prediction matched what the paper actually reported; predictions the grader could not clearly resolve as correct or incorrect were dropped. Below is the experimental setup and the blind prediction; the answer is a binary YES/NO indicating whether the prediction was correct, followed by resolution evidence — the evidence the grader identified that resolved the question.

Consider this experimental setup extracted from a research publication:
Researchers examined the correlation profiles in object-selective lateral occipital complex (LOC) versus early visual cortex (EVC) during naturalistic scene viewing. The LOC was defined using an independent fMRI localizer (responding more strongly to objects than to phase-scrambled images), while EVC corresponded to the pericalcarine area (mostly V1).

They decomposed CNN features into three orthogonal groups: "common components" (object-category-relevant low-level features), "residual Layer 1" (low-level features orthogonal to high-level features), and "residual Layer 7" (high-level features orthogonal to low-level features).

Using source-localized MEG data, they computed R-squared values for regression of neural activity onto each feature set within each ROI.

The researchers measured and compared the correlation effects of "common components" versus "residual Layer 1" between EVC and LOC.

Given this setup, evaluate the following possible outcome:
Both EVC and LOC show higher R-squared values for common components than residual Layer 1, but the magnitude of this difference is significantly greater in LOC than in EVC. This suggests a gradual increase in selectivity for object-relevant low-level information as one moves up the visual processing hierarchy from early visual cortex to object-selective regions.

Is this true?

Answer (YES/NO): NO